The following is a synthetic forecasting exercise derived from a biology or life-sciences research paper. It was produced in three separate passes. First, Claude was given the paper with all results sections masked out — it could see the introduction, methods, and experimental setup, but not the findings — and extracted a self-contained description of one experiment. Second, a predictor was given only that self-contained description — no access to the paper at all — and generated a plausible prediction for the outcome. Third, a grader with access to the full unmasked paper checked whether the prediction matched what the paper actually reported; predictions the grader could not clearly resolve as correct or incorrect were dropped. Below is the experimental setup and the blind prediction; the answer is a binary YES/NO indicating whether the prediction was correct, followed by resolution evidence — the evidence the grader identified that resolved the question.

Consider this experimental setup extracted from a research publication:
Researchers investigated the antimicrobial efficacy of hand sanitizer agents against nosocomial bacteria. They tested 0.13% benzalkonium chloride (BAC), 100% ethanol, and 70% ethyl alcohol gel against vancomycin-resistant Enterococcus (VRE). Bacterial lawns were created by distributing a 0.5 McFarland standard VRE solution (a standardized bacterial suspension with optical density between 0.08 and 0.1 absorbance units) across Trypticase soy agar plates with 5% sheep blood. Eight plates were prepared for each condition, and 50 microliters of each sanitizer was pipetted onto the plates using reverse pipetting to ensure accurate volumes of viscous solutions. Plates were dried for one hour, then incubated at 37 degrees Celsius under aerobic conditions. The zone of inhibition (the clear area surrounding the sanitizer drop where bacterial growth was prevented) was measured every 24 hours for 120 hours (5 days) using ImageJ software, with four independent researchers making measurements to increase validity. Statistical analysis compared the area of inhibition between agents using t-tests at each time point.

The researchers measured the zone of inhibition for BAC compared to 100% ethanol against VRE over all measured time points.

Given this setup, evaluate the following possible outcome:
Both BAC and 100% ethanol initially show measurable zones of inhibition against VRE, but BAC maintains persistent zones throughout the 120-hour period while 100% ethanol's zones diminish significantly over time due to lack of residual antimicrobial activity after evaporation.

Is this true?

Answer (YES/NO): YES